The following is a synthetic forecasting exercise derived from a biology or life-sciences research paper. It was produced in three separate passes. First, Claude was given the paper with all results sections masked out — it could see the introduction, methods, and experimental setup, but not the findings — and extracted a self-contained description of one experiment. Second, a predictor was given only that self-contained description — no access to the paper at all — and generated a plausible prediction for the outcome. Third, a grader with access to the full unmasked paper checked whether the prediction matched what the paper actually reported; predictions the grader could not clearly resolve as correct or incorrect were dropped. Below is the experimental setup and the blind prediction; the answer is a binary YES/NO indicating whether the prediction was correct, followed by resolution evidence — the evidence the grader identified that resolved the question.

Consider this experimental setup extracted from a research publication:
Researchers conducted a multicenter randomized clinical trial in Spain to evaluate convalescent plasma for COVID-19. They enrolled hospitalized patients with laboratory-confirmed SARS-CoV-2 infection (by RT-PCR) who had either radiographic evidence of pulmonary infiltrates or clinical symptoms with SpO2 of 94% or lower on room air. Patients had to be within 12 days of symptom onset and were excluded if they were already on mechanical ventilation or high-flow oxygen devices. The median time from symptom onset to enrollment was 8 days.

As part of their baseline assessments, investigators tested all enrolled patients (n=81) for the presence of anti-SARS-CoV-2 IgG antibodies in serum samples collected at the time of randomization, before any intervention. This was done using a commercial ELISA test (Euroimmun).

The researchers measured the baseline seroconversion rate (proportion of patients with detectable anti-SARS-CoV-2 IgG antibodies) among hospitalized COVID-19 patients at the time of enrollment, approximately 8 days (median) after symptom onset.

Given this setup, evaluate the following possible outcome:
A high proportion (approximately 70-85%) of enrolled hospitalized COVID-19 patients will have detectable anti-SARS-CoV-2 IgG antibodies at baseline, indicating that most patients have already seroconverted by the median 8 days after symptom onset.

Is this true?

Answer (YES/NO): NO